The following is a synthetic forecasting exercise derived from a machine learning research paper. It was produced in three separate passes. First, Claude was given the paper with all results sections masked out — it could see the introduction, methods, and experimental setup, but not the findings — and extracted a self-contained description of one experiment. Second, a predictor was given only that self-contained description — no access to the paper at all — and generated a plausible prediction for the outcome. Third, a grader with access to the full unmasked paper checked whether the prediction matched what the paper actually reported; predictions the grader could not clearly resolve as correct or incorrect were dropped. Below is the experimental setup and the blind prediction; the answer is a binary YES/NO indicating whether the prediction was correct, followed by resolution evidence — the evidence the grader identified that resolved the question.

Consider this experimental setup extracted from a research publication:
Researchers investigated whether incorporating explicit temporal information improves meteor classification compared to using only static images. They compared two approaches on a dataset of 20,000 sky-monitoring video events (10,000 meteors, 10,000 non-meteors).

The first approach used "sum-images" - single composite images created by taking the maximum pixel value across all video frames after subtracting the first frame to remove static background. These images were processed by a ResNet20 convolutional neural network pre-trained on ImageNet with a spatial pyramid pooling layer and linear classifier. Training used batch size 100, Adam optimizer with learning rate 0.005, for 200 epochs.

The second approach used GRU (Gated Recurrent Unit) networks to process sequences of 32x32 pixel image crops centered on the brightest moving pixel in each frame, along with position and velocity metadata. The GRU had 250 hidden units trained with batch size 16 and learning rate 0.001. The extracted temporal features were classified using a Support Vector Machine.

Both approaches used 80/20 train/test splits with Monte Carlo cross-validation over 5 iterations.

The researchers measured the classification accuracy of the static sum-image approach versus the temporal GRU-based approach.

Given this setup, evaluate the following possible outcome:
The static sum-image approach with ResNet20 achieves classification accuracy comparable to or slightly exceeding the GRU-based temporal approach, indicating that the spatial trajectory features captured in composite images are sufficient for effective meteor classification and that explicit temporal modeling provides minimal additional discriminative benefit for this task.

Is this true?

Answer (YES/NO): NO